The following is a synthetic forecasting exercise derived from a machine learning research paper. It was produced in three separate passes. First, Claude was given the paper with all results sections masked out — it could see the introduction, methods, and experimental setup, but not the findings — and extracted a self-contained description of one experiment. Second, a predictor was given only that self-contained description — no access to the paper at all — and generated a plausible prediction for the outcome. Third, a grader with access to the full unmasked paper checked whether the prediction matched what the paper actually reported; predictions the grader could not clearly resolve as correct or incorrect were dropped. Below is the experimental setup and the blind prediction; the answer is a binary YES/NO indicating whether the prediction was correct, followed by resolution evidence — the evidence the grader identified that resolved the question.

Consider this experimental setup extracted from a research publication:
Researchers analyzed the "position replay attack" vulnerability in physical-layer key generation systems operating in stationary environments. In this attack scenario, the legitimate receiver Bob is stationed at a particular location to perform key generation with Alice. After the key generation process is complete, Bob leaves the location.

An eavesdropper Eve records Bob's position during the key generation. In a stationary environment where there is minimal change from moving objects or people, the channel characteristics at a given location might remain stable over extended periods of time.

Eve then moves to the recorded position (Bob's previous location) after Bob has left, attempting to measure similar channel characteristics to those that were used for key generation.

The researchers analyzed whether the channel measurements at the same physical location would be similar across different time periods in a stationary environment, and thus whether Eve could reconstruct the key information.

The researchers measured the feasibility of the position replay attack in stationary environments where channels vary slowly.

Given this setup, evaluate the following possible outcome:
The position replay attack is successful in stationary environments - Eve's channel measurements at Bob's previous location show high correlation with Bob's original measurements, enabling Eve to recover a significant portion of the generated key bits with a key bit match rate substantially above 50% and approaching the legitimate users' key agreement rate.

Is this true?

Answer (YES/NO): YES